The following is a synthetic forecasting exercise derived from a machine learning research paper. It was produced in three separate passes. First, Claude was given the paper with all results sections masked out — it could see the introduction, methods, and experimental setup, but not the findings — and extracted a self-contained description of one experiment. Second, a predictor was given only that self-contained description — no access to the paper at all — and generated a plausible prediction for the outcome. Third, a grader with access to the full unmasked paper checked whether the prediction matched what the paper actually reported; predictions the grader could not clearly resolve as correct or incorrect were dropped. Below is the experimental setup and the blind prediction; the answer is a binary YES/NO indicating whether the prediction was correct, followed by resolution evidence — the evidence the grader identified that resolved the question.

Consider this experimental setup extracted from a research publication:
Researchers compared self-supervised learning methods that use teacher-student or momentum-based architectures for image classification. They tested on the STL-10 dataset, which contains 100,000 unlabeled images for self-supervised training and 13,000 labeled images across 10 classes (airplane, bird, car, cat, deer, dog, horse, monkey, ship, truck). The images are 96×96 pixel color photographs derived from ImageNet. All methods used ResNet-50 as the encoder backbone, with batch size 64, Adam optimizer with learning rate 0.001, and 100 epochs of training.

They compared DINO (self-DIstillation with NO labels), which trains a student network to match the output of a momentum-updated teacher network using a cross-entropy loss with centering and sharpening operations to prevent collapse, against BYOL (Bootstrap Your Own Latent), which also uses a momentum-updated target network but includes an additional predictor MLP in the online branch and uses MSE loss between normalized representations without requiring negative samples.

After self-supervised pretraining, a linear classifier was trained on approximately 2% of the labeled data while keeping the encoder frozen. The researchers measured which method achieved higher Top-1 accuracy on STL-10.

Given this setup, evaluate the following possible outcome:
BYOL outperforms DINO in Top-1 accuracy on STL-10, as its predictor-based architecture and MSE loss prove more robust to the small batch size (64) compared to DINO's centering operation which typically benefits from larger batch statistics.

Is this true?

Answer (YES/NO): NO